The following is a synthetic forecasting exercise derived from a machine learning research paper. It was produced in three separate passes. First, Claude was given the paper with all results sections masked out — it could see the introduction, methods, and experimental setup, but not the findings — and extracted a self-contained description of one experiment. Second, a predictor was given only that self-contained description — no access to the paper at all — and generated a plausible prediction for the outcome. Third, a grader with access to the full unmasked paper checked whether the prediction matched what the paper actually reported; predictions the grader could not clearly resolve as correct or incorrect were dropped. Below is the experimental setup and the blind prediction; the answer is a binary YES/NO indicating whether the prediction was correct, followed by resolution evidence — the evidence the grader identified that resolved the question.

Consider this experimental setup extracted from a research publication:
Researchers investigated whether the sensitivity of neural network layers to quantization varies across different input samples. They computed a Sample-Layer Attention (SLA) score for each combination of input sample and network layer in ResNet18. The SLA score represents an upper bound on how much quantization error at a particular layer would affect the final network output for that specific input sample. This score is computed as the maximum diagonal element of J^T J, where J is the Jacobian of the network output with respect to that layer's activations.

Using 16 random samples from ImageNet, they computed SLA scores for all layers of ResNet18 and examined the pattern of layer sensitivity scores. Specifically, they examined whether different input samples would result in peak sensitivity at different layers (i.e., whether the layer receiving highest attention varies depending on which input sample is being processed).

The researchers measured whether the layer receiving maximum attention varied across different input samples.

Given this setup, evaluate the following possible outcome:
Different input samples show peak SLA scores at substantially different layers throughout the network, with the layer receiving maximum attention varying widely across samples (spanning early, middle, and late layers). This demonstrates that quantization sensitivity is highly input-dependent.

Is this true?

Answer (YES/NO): NO